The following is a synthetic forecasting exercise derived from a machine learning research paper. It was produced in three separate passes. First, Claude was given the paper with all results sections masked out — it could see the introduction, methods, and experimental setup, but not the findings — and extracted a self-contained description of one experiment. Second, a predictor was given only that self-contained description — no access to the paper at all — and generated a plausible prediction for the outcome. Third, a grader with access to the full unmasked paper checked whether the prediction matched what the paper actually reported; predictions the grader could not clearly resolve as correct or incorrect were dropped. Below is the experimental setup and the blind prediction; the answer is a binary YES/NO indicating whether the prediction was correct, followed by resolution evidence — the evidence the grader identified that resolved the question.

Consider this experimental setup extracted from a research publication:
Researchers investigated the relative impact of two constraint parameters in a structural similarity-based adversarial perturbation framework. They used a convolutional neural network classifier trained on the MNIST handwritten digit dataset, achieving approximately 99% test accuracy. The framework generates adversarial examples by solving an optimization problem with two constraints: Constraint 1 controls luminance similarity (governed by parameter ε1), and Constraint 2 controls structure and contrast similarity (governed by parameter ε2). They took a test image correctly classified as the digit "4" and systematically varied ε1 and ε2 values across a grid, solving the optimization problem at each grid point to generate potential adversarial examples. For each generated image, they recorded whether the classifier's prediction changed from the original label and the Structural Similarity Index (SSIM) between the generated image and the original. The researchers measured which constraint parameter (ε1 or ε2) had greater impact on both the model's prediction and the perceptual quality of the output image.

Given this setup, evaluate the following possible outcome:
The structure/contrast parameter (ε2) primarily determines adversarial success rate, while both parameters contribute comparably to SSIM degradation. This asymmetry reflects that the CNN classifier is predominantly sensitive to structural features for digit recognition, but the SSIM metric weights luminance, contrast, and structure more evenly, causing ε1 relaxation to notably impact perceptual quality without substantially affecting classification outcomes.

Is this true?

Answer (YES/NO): NO